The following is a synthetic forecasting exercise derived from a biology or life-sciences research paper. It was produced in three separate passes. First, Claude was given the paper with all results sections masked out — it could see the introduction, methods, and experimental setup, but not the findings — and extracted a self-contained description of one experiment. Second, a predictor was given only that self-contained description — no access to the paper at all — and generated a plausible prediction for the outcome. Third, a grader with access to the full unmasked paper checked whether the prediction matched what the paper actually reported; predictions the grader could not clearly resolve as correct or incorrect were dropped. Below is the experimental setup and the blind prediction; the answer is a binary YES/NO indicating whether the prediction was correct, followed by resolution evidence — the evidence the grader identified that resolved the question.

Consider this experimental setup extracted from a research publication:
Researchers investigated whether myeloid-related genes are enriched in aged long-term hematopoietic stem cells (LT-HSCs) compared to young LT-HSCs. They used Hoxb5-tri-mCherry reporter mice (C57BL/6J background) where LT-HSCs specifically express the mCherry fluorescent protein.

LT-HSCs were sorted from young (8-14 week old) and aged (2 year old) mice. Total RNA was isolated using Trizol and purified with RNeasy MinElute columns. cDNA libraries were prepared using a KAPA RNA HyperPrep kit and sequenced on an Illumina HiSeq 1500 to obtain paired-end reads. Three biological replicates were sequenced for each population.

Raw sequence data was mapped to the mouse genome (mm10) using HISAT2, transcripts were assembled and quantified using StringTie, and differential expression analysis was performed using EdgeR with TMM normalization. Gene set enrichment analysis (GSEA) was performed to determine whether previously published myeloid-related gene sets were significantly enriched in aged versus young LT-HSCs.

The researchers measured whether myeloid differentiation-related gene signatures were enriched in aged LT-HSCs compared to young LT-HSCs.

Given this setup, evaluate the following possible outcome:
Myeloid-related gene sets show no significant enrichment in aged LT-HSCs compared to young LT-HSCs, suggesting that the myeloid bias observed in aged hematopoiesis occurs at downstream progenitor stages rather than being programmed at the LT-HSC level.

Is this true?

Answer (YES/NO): YES